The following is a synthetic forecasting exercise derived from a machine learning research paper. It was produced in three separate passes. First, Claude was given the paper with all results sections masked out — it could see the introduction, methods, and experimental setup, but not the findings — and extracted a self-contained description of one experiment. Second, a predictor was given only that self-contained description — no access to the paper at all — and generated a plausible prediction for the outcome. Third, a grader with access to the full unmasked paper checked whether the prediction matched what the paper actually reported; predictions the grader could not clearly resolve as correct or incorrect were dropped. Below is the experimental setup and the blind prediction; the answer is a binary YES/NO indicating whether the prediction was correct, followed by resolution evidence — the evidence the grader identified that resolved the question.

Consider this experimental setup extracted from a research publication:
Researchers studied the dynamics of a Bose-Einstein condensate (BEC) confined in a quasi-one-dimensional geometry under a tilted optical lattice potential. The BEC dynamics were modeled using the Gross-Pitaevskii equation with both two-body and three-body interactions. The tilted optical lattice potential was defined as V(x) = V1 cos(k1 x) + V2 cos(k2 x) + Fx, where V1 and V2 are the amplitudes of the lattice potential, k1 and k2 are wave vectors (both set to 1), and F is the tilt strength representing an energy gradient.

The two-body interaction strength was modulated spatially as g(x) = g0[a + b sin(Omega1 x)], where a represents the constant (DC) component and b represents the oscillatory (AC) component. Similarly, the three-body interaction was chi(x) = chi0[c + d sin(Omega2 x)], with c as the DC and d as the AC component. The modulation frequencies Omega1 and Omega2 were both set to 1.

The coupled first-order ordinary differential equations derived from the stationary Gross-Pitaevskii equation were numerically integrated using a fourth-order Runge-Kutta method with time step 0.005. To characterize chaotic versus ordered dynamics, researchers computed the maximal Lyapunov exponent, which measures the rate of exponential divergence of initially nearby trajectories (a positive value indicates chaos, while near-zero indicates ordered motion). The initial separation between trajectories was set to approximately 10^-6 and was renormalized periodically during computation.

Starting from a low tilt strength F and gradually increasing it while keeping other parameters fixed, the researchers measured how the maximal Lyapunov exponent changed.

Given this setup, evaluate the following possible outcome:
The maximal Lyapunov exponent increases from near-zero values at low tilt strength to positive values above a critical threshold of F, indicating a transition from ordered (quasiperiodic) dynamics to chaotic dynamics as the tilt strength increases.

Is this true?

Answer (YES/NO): YES